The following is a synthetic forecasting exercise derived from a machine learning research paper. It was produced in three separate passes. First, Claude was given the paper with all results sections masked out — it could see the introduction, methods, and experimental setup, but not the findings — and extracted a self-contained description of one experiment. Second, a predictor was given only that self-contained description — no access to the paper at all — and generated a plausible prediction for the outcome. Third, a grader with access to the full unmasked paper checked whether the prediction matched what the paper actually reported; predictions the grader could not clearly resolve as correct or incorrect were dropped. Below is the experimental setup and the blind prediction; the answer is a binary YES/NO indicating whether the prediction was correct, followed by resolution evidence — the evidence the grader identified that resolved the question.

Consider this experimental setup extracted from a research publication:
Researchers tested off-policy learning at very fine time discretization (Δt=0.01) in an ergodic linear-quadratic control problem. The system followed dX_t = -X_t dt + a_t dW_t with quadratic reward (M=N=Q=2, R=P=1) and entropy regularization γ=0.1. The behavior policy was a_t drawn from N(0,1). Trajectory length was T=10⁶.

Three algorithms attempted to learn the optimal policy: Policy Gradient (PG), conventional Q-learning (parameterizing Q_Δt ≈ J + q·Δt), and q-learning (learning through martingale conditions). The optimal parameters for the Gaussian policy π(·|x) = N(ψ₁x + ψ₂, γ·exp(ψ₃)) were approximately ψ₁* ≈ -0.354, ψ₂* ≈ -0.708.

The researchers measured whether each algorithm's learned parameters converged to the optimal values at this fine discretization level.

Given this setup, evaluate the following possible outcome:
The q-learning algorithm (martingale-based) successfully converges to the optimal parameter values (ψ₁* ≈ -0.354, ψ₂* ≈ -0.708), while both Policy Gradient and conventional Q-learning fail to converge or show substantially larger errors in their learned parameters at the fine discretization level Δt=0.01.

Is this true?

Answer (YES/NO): YES